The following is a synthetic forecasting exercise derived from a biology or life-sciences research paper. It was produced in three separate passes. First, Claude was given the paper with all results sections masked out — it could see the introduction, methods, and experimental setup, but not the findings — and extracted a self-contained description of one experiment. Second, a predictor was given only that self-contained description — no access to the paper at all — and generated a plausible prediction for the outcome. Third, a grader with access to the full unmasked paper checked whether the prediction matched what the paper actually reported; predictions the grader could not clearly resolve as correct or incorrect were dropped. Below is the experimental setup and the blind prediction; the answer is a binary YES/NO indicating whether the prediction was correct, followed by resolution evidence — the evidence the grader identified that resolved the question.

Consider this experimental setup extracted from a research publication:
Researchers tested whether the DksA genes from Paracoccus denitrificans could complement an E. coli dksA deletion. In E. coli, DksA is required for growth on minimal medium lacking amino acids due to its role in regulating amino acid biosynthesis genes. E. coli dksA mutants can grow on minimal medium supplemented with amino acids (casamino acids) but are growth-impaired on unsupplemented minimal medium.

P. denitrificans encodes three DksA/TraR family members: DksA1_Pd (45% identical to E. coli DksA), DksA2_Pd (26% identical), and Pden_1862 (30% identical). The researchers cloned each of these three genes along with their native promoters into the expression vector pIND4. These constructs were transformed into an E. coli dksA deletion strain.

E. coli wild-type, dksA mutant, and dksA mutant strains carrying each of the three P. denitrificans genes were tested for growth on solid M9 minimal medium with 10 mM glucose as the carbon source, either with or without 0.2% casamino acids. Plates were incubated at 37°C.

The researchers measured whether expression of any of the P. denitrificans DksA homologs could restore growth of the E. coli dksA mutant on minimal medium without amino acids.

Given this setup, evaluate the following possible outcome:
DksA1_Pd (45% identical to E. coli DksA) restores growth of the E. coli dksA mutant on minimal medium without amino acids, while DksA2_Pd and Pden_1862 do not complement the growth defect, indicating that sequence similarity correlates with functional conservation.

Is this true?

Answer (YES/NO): NO